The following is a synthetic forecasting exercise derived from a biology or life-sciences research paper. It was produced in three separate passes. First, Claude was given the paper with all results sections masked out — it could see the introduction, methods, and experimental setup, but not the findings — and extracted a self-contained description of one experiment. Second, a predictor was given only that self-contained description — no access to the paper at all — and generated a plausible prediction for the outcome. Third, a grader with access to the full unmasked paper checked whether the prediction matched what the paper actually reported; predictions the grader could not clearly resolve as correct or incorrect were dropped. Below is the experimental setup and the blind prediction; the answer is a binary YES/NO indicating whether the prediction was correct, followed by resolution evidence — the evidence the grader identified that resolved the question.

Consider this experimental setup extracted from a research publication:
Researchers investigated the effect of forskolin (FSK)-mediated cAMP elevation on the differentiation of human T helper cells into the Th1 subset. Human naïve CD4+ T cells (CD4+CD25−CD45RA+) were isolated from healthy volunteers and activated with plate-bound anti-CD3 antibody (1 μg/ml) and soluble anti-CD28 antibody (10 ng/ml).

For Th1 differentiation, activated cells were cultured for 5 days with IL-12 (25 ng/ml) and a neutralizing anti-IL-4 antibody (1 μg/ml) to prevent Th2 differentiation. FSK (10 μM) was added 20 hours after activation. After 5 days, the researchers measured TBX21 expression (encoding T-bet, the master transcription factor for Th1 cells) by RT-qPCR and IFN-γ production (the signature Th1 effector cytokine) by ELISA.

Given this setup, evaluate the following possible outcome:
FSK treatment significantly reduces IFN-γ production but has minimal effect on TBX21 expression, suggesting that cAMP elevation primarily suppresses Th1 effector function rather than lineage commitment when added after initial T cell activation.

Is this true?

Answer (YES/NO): NO